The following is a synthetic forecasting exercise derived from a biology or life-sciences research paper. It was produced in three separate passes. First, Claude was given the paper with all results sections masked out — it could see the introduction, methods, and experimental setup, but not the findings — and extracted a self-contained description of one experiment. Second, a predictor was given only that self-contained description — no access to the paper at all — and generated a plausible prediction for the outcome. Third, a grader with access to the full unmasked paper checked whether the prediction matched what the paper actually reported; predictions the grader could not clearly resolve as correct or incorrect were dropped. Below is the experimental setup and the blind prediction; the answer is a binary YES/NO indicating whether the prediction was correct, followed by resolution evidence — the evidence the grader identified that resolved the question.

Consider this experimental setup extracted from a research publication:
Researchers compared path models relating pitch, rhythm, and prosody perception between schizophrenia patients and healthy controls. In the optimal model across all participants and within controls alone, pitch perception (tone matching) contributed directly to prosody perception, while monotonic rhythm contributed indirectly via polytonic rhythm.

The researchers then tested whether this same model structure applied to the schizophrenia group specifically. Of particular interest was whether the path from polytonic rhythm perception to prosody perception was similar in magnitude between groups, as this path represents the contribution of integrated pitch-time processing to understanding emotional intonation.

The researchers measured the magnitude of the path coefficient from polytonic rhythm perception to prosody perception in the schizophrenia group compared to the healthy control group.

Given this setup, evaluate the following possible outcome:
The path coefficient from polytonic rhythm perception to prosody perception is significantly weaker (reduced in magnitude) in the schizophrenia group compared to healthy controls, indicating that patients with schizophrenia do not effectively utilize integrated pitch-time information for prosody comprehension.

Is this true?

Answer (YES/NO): YES